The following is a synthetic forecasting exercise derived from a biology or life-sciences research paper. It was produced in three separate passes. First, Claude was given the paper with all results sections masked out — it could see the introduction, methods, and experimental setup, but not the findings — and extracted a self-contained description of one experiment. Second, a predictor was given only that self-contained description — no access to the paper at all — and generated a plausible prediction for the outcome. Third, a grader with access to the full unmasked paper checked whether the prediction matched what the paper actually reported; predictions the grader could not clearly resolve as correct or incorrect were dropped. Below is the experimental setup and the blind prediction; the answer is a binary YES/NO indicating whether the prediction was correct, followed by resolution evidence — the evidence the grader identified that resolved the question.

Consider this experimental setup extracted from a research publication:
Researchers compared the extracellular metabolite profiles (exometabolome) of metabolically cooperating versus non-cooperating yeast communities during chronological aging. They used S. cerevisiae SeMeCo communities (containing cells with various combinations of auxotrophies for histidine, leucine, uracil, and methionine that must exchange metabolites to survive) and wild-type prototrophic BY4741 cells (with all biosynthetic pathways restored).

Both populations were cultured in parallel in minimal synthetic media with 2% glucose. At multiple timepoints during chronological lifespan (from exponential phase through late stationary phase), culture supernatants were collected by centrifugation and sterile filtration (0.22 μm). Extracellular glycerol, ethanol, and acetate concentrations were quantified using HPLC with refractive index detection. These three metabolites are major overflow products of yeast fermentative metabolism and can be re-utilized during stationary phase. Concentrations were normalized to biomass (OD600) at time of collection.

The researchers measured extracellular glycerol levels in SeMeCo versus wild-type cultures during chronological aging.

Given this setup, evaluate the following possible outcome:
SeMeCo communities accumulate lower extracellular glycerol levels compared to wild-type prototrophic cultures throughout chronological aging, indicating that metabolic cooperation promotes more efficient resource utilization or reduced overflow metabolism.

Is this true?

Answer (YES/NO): NO